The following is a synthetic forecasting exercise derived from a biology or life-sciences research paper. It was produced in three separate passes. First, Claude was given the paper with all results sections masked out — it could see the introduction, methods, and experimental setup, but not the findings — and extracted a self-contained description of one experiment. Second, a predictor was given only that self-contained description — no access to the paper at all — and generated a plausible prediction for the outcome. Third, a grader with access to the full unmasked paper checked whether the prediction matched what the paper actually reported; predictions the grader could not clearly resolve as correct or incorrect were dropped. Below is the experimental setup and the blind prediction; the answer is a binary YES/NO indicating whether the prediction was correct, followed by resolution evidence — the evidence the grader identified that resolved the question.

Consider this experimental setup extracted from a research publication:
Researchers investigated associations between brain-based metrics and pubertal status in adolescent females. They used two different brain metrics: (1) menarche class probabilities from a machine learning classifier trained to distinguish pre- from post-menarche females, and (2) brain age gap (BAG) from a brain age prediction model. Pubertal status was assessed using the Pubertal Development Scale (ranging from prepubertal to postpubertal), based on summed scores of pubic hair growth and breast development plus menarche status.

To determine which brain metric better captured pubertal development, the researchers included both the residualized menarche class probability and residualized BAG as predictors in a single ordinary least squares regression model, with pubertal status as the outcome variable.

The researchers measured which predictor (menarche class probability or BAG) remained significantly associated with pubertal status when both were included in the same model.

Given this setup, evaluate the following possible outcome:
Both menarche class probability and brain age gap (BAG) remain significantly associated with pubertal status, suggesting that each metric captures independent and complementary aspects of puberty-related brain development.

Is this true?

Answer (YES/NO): NO